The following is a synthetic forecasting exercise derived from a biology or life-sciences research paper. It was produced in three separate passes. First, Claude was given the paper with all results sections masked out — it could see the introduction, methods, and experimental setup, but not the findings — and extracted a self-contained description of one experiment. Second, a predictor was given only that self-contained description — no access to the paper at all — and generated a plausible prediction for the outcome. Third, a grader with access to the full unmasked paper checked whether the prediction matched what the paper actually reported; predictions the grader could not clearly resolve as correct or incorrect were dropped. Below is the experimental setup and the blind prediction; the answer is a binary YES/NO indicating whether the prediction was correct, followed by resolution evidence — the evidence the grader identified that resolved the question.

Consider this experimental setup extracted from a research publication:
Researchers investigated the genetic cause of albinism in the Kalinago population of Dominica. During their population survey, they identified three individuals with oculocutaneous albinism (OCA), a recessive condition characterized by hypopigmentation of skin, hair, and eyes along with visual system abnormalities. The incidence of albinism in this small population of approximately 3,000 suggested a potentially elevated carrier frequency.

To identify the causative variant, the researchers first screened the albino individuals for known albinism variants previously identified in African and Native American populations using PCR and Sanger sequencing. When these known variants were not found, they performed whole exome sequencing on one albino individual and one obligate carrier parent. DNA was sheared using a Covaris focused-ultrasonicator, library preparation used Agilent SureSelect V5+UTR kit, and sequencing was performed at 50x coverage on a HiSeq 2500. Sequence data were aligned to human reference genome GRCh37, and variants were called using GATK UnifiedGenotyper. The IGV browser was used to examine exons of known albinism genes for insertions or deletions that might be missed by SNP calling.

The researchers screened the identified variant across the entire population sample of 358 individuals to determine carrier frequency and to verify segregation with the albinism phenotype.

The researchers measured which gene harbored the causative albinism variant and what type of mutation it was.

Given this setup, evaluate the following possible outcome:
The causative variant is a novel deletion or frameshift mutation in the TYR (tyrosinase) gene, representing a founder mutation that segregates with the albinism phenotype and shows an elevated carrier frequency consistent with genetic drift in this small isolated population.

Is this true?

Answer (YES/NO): NO